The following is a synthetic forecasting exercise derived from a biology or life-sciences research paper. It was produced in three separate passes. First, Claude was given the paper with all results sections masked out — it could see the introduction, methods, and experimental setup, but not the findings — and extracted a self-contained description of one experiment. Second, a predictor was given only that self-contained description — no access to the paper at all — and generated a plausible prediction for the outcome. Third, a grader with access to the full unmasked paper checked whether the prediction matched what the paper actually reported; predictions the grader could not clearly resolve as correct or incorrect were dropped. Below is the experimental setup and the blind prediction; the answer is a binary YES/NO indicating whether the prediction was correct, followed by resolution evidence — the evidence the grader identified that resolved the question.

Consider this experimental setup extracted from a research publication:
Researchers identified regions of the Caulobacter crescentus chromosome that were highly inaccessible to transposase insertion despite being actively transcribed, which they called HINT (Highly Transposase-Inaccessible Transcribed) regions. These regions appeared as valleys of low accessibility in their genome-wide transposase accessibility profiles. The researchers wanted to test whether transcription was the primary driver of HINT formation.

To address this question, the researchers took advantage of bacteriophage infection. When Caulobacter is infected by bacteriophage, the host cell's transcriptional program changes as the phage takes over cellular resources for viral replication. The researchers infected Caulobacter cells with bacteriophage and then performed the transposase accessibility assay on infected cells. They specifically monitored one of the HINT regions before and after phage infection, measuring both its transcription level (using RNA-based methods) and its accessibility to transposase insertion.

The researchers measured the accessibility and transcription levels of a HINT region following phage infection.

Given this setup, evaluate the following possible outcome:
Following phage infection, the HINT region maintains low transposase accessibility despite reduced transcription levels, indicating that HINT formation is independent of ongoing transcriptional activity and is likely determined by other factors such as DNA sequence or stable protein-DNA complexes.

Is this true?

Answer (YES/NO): NO